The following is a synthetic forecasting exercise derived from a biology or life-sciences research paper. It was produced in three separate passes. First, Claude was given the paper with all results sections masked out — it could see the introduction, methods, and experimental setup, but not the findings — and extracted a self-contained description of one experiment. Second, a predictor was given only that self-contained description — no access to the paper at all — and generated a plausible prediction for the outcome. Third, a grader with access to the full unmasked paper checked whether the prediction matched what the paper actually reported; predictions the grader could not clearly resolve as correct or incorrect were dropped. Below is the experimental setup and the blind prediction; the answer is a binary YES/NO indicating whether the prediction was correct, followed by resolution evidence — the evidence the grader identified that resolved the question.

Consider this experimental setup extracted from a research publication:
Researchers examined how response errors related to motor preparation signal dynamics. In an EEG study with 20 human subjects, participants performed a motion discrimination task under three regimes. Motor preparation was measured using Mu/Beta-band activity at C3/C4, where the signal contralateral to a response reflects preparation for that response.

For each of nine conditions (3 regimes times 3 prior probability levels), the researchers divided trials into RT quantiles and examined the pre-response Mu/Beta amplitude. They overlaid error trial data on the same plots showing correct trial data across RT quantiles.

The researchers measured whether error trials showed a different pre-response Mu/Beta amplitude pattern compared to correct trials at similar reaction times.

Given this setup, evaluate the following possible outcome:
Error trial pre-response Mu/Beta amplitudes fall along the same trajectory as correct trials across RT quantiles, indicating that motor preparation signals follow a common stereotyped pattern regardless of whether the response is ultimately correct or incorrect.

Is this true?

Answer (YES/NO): YES